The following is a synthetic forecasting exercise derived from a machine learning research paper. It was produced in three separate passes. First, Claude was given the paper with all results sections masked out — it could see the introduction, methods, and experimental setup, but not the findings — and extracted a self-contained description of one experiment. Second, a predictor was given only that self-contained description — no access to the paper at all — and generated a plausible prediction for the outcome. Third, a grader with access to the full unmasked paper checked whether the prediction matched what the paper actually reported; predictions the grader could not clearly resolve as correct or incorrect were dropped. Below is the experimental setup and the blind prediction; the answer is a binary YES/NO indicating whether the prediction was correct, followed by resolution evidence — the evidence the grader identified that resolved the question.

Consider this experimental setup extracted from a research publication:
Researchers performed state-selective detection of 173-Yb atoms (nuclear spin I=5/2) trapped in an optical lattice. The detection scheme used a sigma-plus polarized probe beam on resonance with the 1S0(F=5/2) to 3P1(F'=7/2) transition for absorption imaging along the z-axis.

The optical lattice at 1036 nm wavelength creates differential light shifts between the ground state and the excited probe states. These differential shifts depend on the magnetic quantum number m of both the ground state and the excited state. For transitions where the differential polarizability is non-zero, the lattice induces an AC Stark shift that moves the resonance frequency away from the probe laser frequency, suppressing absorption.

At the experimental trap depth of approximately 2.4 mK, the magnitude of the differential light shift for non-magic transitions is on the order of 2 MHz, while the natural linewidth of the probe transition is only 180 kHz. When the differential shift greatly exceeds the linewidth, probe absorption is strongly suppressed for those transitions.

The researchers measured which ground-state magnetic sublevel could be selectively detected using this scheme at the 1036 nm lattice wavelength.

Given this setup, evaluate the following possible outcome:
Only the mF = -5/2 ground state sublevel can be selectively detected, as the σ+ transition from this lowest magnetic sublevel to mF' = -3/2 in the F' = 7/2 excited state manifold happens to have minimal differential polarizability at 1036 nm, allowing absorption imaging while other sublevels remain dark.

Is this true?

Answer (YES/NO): NO